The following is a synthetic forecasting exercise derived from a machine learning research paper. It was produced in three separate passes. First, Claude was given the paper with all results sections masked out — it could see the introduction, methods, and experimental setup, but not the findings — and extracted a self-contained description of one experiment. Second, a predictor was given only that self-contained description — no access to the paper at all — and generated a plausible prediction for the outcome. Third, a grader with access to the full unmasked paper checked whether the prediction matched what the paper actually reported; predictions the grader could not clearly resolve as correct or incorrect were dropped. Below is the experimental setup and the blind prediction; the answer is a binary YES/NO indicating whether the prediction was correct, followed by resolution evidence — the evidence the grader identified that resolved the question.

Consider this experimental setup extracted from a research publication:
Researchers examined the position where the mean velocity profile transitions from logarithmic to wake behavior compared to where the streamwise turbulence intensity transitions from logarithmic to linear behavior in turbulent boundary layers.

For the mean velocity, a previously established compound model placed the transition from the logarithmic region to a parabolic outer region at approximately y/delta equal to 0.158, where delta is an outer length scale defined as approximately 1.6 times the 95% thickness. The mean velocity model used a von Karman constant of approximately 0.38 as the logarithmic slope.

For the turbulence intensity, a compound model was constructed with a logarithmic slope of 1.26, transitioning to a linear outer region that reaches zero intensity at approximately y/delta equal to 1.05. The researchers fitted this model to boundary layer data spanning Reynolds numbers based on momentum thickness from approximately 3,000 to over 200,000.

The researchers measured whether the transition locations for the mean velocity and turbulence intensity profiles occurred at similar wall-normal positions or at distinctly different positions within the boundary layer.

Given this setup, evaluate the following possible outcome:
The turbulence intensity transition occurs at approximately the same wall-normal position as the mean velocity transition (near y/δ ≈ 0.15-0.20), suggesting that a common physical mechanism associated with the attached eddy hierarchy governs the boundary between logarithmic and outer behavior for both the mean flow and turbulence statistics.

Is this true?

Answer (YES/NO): NO